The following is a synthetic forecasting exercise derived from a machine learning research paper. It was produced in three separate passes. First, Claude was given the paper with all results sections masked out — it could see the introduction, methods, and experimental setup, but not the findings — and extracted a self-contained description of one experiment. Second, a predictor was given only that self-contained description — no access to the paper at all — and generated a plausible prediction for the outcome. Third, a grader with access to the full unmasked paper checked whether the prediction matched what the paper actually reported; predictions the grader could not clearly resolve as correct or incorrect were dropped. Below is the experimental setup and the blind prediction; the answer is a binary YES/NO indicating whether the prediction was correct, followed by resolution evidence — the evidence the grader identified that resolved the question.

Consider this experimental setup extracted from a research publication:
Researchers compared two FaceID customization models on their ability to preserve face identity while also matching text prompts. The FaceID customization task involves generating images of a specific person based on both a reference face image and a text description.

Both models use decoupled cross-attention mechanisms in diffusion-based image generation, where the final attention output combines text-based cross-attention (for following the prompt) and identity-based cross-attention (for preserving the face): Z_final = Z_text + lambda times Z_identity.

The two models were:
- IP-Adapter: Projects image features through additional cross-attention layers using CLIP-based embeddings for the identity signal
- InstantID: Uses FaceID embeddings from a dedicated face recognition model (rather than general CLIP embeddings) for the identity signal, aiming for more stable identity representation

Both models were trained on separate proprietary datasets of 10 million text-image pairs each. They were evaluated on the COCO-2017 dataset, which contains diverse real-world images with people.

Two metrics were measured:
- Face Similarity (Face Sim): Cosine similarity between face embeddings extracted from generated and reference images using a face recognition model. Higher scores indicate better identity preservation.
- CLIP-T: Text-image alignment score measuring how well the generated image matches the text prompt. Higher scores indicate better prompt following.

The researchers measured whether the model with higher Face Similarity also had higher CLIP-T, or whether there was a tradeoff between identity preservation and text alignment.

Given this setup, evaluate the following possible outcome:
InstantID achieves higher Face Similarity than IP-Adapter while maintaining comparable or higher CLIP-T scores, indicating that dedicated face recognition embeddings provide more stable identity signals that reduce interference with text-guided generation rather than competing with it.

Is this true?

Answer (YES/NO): YES